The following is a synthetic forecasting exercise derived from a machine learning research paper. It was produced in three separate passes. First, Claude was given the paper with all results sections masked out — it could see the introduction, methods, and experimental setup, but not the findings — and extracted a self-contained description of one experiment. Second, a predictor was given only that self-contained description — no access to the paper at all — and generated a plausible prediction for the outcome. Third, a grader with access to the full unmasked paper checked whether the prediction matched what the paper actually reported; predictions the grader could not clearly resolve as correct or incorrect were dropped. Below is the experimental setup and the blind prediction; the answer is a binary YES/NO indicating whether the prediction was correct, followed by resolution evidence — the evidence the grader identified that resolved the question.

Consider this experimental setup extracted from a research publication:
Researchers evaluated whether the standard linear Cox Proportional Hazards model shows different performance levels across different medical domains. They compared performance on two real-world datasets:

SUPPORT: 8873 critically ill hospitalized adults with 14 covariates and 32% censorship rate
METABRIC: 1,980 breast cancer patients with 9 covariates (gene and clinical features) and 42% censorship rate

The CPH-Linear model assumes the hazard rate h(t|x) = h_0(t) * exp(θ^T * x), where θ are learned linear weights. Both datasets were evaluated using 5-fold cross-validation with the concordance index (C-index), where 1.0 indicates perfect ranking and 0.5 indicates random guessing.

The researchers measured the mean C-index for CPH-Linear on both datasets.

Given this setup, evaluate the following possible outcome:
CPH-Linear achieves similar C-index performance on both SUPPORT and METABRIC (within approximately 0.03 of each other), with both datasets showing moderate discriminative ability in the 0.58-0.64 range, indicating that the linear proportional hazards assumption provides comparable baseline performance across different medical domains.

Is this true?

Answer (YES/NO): NO